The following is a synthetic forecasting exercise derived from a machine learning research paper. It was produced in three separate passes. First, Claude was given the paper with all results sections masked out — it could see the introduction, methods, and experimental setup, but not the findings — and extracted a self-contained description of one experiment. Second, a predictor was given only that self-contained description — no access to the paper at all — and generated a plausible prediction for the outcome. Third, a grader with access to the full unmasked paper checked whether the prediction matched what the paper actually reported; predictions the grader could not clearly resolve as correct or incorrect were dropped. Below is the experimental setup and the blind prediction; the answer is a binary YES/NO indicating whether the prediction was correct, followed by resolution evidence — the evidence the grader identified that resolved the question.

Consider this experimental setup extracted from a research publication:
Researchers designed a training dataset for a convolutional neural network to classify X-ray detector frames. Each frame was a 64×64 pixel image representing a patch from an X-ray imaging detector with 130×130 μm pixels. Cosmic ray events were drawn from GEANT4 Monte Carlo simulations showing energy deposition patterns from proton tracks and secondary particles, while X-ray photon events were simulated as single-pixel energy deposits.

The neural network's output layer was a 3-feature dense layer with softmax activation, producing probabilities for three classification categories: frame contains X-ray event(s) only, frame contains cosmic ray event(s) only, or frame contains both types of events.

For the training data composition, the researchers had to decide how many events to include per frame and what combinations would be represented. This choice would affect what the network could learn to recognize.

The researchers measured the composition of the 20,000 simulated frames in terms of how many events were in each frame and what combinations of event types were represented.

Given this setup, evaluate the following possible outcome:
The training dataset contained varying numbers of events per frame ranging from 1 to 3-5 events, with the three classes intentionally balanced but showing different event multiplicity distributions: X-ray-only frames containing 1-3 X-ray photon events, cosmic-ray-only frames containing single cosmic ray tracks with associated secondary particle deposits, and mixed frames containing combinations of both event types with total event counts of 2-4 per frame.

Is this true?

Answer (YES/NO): NO